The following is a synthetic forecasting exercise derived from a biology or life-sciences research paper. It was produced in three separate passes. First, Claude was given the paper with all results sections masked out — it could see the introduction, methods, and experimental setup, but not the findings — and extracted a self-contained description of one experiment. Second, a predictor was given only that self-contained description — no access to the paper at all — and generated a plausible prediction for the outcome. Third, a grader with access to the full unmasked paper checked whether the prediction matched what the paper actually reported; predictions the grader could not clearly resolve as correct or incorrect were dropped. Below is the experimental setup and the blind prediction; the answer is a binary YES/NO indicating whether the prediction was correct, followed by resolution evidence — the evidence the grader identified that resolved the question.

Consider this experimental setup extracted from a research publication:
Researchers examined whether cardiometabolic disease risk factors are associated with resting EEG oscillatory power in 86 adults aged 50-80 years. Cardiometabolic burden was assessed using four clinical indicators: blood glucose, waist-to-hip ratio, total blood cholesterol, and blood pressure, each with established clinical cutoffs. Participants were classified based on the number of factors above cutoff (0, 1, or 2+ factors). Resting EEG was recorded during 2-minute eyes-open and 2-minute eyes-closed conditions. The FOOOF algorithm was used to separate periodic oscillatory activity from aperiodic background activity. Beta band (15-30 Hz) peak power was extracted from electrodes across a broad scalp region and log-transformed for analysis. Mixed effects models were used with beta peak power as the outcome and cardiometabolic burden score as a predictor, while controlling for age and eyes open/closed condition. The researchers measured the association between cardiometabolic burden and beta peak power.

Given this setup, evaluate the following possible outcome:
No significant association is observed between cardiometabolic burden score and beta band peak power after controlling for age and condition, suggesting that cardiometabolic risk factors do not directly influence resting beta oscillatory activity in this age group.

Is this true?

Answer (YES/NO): NO